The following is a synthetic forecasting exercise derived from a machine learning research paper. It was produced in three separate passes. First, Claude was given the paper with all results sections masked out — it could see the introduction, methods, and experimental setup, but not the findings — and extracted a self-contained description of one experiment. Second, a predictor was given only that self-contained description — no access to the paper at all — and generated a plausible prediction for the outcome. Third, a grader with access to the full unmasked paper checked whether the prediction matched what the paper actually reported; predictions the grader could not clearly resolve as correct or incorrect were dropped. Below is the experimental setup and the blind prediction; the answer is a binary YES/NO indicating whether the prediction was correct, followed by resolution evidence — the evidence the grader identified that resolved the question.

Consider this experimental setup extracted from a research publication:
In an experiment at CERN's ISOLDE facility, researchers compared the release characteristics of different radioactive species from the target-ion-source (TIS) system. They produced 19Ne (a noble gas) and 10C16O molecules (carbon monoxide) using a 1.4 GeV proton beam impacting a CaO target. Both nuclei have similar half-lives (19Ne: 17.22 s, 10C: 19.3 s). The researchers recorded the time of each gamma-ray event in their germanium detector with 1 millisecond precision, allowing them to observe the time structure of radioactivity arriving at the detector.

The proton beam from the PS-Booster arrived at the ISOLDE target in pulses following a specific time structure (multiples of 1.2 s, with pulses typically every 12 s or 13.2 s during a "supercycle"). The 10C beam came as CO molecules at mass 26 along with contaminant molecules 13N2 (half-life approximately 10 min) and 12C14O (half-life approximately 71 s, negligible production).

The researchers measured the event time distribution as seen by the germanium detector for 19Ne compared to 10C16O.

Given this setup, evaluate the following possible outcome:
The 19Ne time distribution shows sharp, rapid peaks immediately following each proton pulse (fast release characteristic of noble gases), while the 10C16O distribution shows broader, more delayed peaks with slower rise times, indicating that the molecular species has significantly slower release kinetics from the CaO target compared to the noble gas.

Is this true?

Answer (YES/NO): NO